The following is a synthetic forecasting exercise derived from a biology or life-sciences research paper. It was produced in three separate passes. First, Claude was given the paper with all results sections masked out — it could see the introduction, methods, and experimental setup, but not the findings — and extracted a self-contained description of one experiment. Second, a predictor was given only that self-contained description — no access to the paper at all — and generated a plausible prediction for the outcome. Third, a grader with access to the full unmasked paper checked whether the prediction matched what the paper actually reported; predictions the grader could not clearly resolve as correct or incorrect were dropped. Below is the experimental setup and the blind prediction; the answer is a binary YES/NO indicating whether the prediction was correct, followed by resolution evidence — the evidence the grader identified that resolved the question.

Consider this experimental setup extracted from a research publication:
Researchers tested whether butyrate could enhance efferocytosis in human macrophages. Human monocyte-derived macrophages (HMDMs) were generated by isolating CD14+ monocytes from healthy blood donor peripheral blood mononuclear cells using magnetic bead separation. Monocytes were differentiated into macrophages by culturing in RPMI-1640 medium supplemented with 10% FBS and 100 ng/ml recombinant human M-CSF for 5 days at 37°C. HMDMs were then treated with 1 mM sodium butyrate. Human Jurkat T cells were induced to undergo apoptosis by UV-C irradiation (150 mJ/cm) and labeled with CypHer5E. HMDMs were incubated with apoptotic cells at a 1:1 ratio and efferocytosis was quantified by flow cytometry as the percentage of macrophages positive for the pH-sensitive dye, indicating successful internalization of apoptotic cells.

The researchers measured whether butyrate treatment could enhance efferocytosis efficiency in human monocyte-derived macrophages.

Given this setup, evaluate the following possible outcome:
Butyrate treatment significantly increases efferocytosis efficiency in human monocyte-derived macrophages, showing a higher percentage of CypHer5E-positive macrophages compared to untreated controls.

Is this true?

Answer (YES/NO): YES